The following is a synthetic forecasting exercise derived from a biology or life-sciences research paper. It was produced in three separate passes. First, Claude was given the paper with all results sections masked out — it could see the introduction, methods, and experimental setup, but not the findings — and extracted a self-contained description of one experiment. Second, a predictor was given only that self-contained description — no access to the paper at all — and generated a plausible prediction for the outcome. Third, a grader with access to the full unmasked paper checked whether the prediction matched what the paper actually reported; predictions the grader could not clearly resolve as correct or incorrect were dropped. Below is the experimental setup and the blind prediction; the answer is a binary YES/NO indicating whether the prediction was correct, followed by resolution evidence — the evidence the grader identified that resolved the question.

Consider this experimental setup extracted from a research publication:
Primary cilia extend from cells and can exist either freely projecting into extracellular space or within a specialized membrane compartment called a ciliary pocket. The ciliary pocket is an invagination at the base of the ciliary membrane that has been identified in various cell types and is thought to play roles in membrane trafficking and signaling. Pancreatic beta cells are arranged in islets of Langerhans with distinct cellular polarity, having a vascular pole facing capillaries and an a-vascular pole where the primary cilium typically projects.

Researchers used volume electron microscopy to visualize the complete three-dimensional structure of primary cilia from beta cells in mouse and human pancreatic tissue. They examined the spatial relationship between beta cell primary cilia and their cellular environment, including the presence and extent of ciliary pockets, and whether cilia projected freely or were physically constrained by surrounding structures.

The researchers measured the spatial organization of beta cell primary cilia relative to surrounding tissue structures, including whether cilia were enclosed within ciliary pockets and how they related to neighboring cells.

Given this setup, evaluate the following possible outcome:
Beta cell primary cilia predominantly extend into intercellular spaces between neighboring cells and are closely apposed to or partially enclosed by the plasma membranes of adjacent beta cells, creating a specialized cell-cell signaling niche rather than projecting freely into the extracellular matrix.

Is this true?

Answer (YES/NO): YES